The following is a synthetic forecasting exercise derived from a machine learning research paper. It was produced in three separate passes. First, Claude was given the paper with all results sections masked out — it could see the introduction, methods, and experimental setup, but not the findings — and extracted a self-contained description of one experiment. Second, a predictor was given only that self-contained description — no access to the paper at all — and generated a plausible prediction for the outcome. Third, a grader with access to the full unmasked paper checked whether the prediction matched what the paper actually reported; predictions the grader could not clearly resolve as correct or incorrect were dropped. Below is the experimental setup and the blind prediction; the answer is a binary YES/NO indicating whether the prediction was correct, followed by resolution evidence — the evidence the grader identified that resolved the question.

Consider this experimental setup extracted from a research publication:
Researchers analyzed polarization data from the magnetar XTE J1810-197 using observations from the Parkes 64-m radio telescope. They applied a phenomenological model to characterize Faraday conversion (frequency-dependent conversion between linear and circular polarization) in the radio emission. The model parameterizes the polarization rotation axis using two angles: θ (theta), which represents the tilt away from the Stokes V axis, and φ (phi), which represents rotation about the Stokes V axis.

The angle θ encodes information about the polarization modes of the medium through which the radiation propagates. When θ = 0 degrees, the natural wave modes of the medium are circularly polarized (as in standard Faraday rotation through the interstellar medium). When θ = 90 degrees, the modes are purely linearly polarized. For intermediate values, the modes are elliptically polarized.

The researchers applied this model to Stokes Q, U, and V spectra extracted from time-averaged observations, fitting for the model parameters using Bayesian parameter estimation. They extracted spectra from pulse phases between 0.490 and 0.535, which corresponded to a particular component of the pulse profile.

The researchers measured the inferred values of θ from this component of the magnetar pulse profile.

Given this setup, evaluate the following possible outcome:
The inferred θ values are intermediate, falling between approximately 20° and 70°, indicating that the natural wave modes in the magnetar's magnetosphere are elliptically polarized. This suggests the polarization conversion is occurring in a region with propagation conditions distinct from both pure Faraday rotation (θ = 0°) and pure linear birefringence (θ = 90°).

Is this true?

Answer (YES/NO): NO